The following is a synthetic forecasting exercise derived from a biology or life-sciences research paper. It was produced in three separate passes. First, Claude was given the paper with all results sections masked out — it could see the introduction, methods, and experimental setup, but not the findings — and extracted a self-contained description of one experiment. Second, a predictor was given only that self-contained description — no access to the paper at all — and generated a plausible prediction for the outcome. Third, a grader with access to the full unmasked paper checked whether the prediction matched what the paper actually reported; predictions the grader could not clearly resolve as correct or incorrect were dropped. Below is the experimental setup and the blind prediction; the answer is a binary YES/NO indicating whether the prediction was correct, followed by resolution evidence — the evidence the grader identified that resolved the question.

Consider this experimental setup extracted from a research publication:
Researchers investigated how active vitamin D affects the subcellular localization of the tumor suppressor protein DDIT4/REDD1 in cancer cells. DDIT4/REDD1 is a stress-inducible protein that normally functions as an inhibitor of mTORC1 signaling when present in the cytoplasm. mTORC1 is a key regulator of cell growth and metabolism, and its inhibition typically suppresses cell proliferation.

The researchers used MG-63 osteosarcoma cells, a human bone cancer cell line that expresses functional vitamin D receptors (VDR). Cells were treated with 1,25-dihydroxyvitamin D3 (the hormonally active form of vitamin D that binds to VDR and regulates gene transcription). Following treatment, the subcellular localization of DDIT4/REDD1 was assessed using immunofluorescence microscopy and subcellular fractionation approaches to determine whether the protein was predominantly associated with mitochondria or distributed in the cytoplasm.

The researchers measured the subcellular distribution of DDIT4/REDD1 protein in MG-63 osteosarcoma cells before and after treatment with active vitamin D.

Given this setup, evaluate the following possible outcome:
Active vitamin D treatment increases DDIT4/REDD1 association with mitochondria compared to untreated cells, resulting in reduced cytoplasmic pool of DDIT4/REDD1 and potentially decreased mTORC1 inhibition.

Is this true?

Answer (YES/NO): NO